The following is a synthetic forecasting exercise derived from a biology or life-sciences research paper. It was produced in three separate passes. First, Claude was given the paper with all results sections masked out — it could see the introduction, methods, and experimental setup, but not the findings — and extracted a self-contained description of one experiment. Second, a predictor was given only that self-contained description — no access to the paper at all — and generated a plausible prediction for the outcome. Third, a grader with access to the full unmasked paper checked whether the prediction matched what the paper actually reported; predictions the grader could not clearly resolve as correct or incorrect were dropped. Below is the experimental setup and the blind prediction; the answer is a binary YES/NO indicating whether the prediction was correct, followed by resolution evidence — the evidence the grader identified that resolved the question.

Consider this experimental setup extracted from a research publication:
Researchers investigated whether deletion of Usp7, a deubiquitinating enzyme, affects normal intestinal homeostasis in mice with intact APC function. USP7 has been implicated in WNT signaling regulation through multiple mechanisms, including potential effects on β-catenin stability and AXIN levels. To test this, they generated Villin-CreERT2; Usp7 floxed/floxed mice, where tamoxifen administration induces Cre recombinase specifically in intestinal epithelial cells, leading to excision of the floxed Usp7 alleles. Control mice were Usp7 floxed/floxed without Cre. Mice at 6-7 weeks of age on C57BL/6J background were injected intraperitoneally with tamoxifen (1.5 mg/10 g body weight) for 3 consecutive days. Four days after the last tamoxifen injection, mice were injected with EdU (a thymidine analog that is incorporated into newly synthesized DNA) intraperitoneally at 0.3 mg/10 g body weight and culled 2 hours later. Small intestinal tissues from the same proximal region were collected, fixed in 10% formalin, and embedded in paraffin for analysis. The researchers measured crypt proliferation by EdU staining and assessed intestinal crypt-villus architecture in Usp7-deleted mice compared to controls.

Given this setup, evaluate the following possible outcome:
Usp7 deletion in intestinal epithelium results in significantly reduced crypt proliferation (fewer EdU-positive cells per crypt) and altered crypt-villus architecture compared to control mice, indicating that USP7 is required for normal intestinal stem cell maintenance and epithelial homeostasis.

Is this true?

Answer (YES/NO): NO